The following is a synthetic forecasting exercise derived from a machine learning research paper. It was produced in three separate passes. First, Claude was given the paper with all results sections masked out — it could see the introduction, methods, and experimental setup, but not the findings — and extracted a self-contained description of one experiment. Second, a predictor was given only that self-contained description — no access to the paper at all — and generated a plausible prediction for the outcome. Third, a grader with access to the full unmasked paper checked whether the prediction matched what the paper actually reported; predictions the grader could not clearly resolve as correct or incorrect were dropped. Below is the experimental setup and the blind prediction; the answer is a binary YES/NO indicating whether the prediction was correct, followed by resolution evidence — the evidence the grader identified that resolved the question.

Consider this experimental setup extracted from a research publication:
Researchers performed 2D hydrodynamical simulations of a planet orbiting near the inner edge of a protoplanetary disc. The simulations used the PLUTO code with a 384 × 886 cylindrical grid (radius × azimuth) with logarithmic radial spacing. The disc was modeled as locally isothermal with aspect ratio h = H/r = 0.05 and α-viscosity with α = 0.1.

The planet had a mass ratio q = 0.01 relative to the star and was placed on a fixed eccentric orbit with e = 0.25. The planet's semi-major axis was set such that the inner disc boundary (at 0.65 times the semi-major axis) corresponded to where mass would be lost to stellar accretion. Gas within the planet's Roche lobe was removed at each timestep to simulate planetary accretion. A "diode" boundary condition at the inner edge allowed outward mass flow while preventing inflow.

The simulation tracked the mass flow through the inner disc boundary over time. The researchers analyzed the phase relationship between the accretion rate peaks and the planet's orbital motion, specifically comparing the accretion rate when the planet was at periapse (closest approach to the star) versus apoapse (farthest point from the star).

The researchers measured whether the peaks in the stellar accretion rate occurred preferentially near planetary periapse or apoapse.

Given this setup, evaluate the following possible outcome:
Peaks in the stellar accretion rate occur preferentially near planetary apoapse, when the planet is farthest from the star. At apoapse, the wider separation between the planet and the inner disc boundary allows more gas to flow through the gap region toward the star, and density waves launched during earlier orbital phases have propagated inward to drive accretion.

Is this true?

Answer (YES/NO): NO